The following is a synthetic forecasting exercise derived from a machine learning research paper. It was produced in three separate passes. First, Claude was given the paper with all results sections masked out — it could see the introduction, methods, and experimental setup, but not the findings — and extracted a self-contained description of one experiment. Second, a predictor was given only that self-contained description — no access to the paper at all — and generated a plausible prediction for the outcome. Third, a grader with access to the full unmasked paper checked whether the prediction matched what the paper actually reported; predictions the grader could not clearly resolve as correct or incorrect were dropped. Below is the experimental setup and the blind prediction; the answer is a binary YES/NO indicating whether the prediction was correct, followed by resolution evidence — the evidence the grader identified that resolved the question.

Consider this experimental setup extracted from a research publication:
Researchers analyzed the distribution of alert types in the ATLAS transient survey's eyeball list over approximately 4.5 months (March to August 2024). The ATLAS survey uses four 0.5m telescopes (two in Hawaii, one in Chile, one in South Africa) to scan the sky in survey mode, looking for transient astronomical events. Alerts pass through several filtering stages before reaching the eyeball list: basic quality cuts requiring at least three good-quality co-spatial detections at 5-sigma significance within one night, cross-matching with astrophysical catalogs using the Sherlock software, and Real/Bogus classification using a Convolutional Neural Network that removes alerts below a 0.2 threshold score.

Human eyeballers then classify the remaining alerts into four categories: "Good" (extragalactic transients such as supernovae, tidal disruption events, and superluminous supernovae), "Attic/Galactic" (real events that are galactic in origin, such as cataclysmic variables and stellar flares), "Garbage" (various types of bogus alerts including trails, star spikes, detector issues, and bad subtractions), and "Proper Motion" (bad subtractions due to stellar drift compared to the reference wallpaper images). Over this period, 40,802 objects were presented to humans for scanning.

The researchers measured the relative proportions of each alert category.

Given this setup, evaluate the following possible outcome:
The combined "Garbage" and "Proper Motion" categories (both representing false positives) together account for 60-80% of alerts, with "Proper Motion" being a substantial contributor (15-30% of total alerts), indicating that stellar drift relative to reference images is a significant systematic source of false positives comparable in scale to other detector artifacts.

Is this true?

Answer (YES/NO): NO